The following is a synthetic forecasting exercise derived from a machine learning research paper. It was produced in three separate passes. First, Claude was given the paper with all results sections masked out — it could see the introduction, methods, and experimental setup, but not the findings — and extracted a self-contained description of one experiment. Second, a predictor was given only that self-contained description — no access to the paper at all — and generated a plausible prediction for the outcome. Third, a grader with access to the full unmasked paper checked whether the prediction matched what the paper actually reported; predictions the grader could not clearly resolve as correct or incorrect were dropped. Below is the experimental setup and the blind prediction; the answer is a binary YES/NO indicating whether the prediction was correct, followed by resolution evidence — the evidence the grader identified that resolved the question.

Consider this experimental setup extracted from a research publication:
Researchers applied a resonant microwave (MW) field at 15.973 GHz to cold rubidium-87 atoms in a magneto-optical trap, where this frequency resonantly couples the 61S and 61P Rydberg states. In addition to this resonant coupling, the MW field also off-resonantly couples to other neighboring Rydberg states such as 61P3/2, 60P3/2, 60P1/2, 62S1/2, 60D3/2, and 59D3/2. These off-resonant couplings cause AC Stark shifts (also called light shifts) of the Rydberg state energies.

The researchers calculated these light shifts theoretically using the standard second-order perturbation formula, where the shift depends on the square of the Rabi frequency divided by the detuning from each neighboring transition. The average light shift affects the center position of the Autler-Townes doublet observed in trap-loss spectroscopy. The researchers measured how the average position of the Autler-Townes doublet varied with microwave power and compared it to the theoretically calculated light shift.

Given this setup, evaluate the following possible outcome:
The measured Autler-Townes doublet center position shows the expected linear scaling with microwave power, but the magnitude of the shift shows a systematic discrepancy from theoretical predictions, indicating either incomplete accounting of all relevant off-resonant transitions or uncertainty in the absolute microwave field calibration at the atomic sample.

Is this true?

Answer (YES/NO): NO